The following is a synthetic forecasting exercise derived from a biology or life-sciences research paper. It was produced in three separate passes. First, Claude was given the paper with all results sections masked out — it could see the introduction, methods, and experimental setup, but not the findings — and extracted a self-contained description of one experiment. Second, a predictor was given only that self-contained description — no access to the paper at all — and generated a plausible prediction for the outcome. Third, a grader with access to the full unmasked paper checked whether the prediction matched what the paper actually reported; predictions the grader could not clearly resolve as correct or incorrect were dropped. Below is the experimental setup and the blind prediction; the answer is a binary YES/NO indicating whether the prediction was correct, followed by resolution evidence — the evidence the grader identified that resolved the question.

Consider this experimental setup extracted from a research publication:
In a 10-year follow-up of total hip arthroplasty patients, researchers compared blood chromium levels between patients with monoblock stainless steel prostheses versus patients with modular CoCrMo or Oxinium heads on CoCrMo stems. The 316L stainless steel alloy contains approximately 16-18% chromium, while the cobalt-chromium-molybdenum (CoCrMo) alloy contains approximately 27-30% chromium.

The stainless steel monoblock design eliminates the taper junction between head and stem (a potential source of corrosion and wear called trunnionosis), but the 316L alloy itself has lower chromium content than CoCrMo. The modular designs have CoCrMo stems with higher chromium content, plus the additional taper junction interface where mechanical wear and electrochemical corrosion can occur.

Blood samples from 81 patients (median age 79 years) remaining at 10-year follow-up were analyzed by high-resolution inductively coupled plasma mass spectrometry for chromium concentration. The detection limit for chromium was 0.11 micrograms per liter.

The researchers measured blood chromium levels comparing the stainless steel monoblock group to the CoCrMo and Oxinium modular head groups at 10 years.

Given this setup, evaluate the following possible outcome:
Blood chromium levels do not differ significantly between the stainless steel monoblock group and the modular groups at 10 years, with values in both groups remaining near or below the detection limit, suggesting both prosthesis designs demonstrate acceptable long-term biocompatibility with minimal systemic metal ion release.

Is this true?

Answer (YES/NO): YES